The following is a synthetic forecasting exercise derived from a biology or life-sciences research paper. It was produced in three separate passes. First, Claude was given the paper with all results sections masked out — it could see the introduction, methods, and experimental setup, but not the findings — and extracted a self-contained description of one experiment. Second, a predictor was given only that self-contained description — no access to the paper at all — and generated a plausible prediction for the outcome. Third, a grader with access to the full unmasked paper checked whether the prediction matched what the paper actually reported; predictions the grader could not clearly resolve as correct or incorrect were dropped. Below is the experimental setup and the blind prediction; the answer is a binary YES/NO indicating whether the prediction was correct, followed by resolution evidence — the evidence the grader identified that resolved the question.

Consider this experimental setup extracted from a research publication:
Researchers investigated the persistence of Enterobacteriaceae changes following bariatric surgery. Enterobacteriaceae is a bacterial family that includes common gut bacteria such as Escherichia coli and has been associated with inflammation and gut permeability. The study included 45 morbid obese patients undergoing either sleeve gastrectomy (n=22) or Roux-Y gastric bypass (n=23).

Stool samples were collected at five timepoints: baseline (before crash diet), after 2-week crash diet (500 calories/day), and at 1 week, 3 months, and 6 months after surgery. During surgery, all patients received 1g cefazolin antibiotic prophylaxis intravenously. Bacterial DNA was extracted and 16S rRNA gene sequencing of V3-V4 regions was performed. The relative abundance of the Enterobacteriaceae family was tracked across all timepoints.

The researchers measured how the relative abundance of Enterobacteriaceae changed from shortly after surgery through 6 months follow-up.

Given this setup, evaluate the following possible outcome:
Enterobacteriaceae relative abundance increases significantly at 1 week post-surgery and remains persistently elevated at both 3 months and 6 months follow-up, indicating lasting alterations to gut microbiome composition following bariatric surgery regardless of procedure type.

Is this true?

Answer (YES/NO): YES